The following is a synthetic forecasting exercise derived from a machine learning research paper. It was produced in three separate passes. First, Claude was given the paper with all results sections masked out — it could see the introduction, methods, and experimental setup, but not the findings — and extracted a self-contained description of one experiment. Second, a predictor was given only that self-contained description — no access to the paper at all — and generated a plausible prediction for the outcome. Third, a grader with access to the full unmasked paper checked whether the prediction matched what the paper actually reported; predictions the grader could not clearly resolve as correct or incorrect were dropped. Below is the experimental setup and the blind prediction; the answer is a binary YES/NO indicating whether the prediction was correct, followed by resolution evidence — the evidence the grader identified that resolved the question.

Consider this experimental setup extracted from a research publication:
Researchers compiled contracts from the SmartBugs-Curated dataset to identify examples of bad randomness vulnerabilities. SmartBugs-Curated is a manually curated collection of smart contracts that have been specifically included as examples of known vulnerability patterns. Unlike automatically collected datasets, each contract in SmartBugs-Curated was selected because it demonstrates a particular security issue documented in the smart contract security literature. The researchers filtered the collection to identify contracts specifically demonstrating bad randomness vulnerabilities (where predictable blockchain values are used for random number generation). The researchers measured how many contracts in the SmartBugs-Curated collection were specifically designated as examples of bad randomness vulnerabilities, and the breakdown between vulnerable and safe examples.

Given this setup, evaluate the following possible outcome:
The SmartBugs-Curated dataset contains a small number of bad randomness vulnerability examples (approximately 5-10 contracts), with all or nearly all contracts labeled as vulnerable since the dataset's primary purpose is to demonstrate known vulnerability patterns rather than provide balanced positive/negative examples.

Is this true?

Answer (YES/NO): YES